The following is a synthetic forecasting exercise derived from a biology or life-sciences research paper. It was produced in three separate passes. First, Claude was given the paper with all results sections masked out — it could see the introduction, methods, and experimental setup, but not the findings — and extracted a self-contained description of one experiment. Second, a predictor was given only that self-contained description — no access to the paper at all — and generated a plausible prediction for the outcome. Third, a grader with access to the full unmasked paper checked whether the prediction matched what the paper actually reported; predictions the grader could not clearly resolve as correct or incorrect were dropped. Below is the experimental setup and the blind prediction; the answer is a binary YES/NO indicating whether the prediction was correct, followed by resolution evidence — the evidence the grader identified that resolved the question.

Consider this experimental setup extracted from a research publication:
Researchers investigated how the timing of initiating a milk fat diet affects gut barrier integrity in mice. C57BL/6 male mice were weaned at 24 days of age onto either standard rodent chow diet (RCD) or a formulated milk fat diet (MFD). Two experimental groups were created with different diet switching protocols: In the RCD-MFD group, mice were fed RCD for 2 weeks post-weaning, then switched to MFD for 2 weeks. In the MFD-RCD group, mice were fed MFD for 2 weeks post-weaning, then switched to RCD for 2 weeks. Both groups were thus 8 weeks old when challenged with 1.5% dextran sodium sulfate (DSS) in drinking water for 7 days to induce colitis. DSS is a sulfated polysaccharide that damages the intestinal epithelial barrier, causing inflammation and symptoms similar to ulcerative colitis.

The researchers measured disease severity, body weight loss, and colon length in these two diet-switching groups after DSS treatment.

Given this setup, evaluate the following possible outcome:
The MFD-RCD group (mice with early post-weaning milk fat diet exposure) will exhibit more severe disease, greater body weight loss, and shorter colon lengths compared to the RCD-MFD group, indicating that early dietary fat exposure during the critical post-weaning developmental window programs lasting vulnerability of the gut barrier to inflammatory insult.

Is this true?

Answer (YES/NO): NO